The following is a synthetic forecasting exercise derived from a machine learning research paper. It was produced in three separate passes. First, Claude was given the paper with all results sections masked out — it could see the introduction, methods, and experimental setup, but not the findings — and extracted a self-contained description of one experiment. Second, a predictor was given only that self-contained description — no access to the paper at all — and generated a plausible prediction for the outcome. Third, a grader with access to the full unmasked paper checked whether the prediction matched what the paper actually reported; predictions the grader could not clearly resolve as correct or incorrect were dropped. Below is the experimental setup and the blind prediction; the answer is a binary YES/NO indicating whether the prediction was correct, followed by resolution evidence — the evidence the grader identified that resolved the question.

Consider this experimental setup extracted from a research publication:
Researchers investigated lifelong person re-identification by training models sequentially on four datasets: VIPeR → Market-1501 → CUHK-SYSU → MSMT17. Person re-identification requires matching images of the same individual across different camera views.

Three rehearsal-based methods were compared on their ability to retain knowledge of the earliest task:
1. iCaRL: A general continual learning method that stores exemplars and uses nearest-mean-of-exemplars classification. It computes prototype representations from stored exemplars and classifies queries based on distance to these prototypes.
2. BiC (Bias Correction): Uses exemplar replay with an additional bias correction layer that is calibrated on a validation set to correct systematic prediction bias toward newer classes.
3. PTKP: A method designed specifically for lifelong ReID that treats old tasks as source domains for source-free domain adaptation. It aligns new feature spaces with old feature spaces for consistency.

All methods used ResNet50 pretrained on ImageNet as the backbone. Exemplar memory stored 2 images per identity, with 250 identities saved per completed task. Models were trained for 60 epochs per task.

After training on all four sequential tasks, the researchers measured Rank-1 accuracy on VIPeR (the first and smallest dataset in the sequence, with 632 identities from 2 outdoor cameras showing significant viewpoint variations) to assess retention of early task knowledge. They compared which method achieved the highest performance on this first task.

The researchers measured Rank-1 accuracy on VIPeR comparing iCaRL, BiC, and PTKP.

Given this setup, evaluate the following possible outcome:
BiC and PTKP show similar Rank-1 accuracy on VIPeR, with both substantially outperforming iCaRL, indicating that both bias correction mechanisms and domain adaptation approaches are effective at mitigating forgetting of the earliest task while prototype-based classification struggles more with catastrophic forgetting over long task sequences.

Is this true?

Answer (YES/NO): NO